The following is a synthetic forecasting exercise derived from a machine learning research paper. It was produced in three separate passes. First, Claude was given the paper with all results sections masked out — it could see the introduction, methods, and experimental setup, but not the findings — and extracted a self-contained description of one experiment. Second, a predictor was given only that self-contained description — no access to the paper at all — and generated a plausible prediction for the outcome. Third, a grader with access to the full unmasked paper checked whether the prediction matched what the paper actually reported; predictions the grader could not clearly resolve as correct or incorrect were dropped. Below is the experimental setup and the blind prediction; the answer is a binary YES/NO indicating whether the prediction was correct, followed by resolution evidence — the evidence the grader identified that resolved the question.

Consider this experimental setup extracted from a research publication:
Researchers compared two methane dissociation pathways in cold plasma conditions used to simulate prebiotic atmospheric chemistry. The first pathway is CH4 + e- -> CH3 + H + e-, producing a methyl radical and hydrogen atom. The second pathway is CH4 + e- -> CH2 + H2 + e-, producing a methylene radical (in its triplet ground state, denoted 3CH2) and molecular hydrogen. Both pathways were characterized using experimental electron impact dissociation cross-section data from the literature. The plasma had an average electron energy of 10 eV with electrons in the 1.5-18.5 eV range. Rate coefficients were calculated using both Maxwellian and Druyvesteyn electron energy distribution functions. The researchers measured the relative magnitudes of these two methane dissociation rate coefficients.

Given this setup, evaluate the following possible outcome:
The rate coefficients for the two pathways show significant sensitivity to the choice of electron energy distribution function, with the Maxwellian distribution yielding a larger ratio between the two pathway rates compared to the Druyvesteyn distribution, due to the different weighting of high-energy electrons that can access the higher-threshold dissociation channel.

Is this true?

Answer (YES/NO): NO